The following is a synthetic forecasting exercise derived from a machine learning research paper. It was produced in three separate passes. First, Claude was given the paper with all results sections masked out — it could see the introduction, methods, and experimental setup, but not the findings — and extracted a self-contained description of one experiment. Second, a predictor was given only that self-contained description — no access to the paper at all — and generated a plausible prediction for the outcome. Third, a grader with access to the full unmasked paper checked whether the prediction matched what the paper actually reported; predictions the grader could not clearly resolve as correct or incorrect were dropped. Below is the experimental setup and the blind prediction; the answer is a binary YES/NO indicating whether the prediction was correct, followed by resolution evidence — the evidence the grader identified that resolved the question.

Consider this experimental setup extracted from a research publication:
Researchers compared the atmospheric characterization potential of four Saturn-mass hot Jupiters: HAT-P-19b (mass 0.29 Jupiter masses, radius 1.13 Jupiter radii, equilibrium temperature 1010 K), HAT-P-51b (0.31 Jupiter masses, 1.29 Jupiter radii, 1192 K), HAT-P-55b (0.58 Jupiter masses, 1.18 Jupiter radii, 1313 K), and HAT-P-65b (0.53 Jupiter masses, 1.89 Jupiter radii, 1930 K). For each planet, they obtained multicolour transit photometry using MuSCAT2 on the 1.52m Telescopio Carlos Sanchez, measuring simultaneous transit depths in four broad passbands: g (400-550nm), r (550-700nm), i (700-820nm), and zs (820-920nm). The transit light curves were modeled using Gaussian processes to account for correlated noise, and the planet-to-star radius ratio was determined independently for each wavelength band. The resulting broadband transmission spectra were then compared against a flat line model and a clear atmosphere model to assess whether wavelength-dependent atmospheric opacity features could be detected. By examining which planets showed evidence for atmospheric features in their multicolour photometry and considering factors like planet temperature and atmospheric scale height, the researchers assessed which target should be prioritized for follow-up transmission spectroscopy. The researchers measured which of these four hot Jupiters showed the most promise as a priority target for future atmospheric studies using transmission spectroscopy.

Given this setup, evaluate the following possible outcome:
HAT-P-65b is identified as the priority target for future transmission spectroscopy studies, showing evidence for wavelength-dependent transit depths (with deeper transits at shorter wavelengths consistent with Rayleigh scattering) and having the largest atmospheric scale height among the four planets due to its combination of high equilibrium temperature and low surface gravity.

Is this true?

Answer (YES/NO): NO